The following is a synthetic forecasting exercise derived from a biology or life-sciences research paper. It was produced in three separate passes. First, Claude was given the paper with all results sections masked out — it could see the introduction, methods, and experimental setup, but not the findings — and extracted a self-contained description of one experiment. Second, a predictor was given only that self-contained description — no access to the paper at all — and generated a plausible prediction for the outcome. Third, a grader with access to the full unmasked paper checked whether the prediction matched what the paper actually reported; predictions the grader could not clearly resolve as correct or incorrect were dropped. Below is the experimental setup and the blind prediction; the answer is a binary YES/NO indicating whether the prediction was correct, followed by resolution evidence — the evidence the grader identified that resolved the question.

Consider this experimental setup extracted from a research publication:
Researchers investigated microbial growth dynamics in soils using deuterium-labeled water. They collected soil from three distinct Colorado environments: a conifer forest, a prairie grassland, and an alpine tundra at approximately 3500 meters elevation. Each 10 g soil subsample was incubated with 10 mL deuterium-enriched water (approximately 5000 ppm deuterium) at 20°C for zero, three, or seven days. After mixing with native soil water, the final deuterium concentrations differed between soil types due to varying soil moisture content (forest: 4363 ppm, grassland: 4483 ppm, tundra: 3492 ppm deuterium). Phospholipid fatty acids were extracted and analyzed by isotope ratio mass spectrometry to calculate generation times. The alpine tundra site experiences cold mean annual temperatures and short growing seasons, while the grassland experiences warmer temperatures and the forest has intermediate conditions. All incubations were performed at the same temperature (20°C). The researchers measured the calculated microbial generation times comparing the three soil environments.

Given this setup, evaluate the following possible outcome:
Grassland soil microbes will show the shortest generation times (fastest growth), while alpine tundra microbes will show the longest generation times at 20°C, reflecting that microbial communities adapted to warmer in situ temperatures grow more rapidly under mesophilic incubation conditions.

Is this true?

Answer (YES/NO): NO